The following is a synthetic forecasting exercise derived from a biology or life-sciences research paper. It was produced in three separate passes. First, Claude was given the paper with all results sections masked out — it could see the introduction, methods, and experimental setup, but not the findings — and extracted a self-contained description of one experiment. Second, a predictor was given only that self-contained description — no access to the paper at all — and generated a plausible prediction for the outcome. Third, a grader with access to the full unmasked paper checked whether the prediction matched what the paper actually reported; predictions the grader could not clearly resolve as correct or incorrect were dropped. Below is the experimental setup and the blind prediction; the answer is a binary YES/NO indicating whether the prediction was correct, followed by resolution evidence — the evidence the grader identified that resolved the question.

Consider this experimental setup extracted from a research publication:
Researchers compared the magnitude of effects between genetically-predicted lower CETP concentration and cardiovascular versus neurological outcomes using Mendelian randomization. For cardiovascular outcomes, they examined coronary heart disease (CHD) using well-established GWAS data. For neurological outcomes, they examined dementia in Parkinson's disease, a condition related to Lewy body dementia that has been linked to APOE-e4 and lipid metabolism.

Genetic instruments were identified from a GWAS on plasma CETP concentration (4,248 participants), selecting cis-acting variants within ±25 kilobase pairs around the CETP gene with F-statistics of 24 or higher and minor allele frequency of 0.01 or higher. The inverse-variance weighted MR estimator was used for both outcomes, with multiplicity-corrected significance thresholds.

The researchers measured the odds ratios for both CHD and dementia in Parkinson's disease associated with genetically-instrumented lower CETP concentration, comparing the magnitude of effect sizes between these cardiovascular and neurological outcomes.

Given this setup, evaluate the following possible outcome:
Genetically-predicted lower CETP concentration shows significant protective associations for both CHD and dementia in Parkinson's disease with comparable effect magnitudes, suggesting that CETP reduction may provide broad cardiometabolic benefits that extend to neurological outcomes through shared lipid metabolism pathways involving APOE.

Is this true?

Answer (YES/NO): NO